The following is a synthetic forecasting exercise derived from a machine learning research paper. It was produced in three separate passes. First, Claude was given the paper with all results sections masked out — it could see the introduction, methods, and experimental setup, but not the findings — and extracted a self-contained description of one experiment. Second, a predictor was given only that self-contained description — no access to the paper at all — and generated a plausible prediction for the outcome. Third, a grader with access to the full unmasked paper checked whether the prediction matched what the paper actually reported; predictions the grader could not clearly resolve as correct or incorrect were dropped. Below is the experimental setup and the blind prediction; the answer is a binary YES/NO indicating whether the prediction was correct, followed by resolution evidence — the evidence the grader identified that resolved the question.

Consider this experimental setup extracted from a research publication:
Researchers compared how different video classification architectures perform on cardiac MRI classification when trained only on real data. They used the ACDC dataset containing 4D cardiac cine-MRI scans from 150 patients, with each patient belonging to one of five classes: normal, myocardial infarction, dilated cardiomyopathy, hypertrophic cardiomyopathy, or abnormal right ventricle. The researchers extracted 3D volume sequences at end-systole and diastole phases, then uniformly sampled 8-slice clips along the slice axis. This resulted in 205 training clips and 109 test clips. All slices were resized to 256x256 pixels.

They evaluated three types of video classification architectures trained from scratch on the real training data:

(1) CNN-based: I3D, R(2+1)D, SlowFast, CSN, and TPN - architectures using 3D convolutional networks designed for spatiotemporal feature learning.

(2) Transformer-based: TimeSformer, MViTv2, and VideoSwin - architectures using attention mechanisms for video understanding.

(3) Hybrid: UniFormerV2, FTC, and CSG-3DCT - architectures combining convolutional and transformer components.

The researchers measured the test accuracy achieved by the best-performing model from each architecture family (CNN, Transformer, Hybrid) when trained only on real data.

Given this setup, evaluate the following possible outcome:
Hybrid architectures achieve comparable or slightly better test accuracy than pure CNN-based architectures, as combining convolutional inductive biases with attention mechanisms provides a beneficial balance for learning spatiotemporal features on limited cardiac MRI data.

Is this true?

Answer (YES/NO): YES